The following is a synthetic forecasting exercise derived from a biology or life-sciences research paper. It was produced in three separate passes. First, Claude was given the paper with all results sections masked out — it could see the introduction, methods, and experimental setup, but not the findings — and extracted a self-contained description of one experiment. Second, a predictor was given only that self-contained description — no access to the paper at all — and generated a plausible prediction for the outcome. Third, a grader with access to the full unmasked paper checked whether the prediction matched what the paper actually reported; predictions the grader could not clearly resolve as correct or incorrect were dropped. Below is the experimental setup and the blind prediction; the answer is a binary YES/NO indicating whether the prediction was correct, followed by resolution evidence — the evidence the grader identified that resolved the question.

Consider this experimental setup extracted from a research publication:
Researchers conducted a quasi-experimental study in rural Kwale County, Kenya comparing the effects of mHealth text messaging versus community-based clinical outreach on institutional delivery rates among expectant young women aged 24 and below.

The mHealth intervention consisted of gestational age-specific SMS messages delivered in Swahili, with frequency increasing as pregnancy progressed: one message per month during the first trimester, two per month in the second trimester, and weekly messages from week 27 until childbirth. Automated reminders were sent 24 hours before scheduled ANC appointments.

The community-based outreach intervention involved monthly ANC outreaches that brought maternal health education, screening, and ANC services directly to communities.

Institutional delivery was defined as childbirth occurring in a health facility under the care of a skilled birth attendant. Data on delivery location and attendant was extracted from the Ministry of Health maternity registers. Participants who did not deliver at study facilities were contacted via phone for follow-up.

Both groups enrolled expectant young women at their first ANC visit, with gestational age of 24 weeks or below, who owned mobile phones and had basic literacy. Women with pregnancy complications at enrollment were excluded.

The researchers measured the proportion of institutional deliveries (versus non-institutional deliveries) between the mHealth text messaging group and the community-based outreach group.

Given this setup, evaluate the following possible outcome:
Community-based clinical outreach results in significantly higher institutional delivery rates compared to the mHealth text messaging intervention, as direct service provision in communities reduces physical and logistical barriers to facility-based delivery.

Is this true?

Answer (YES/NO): NO